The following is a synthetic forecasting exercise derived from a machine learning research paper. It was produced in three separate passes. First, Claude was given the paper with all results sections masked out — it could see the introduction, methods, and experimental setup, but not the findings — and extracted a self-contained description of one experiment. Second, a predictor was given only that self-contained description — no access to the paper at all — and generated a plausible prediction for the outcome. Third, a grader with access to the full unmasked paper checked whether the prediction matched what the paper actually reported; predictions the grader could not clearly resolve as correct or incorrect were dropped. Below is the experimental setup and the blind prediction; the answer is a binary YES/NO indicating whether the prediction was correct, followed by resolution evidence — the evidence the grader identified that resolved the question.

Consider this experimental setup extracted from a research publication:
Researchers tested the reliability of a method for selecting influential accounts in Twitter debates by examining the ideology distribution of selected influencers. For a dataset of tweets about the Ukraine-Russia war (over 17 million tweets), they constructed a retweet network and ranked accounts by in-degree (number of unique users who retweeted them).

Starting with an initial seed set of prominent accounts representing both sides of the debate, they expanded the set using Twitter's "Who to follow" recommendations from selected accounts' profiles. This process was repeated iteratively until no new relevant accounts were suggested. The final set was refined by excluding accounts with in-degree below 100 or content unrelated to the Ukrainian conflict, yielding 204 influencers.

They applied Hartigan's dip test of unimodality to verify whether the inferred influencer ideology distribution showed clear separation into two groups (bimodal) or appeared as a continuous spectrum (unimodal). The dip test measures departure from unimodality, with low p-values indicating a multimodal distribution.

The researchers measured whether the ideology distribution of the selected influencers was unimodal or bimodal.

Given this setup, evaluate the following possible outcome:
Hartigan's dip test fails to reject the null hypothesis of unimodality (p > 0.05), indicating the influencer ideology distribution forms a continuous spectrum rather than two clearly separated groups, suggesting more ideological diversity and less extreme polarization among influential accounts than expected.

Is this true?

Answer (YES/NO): NO